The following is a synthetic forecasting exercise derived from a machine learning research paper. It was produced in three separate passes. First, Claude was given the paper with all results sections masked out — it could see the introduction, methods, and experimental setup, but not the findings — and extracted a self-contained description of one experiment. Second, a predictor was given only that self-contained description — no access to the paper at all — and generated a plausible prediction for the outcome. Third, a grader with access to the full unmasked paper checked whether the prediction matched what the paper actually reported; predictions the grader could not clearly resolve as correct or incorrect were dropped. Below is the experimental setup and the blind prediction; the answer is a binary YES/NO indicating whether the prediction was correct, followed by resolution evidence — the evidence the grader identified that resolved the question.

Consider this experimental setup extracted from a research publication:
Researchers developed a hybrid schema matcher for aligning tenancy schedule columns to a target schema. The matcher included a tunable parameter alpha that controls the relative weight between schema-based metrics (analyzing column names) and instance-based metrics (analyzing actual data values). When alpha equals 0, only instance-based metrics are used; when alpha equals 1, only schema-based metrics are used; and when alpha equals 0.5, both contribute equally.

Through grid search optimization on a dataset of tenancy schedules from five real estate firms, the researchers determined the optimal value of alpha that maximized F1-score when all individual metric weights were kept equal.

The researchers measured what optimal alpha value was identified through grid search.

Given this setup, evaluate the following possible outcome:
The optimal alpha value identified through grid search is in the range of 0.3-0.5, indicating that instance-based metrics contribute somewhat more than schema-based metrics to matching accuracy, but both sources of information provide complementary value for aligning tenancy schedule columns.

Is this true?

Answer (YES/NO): NO